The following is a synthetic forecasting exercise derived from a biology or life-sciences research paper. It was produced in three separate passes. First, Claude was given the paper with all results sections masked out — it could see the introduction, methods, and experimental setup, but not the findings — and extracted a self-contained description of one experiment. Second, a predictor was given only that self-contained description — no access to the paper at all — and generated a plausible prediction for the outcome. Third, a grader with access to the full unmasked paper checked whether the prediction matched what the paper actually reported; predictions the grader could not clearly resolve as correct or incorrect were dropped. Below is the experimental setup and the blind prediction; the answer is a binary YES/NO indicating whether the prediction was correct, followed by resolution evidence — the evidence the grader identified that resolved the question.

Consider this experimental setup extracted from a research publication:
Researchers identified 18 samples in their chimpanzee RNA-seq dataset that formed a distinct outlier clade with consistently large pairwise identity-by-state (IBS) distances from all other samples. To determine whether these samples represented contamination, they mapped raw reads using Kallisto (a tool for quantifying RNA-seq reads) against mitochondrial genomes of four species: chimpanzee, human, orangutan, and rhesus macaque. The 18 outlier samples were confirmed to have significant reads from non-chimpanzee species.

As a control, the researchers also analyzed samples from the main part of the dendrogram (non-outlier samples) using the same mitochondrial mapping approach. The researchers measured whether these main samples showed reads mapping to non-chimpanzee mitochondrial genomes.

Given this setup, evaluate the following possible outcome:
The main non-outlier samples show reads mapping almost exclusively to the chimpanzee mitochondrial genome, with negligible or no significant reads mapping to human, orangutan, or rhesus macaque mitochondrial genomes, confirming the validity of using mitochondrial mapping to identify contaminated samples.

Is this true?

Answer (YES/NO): YES